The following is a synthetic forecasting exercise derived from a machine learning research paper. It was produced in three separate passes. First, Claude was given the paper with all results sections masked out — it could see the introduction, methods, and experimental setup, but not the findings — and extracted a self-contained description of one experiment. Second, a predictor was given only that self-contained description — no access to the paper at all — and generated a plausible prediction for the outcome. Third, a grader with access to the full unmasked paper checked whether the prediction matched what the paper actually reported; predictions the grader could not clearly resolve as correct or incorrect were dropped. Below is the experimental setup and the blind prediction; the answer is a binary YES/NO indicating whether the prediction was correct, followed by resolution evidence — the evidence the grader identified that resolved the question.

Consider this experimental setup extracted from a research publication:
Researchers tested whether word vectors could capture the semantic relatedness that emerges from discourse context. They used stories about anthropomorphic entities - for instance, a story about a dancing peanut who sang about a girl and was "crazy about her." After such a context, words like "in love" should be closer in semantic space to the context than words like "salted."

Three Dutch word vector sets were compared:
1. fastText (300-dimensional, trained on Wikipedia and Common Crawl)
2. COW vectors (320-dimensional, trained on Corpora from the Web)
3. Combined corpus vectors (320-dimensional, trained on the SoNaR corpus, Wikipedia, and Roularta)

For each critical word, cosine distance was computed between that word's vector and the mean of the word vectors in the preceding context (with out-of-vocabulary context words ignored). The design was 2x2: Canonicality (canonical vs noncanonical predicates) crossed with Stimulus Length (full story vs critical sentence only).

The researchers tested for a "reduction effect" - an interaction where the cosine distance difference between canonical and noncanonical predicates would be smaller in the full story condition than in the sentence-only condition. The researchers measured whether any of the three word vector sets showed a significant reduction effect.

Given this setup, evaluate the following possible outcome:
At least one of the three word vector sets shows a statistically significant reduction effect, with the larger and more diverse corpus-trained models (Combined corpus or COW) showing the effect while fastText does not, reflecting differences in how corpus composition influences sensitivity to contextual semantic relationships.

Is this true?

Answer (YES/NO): NO